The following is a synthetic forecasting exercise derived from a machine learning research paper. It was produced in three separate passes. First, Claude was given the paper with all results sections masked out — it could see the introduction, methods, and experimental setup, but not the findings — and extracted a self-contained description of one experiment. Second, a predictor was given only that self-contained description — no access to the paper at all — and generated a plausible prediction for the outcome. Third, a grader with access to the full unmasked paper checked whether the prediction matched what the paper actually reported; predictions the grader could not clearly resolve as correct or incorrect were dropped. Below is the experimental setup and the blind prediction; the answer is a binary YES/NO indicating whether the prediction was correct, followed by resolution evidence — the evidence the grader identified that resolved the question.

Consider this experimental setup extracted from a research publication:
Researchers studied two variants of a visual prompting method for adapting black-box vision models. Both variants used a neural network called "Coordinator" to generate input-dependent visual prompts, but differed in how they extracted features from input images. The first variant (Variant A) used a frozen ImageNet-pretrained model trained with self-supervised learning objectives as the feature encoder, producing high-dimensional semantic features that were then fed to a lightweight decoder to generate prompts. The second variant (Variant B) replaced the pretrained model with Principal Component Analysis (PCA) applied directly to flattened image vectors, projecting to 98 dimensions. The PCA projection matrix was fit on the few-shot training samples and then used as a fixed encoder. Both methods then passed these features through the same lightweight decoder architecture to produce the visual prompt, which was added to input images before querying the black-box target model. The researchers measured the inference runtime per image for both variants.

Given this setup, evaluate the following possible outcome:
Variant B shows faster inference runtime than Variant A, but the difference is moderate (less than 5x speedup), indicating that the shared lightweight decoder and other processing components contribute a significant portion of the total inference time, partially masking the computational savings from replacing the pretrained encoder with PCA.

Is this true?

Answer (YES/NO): YES